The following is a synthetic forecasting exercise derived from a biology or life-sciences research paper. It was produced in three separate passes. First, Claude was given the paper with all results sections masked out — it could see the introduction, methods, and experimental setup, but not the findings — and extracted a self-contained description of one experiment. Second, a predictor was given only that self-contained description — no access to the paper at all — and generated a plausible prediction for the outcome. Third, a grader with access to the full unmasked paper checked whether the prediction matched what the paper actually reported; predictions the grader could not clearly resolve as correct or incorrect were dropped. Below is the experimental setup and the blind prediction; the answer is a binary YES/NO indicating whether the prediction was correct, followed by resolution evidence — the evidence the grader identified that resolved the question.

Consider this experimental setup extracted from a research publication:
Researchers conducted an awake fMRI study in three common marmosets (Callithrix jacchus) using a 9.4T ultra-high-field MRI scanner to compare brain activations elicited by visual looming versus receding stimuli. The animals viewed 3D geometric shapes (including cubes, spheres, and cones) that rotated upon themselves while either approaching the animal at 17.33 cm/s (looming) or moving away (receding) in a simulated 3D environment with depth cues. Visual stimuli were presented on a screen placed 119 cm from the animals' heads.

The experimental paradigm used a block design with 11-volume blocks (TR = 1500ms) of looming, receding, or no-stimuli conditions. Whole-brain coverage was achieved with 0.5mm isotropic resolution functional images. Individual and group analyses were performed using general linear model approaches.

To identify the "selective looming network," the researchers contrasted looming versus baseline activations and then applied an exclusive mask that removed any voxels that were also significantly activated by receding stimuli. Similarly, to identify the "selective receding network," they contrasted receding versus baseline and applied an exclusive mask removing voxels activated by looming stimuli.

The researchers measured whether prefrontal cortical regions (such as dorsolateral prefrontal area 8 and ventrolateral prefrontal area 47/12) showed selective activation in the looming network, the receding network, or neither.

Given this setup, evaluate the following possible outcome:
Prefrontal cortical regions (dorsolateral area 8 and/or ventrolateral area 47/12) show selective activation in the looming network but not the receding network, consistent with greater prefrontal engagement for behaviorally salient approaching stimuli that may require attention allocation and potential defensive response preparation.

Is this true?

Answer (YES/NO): YES